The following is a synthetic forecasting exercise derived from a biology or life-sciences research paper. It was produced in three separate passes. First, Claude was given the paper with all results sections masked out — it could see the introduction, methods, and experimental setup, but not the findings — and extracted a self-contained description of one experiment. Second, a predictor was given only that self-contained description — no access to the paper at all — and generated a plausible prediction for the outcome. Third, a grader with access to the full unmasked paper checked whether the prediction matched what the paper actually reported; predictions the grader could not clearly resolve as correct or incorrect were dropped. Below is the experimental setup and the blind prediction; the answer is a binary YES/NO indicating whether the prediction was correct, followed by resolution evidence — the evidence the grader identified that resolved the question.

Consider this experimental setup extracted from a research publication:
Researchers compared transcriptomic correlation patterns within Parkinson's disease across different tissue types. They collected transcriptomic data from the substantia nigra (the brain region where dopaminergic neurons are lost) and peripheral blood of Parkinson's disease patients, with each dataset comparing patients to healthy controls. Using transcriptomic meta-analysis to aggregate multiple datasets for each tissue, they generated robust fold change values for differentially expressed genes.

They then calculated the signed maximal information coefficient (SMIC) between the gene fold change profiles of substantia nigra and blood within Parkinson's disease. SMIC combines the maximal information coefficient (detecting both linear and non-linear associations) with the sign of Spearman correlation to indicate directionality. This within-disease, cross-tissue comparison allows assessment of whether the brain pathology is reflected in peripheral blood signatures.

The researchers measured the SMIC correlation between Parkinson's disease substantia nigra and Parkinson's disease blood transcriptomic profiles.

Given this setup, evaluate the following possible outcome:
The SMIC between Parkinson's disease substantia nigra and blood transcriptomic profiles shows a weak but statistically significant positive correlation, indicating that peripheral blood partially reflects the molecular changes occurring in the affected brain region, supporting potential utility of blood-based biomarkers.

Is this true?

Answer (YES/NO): NO